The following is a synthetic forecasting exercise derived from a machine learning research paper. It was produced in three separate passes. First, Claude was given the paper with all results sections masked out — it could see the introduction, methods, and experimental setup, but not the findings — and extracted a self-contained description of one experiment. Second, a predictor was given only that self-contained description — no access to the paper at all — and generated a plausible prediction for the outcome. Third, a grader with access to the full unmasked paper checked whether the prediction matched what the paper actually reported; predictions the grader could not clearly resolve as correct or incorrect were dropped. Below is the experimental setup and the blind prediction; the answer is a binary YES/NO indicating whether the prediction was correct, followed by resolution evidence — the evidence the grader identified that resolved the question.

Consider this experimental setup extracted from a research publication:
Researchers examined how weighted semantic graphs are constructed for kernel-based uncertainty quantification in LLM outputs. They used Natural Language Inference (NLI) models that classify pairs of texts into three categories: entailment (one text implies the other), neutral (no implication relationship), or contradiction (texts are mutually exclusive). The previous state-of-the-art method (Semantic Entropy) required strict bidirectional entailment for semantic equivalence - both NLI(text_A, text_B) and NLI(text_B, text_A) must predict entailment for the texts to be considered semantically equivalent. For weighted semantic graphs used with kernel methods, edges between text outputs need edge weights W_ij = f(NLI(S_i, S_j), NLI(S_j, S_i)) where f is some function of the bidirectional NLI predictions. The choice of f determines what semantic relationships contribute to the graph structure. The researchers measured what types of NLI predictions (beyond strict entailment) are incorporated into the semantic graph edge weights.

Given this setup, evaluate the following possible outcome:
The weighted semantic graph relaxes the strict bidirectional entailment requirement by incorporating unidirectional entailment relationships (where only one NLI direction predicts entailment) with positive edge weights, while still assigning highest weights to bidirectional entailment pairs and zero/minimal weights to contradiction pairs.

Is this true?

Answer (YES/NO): NO